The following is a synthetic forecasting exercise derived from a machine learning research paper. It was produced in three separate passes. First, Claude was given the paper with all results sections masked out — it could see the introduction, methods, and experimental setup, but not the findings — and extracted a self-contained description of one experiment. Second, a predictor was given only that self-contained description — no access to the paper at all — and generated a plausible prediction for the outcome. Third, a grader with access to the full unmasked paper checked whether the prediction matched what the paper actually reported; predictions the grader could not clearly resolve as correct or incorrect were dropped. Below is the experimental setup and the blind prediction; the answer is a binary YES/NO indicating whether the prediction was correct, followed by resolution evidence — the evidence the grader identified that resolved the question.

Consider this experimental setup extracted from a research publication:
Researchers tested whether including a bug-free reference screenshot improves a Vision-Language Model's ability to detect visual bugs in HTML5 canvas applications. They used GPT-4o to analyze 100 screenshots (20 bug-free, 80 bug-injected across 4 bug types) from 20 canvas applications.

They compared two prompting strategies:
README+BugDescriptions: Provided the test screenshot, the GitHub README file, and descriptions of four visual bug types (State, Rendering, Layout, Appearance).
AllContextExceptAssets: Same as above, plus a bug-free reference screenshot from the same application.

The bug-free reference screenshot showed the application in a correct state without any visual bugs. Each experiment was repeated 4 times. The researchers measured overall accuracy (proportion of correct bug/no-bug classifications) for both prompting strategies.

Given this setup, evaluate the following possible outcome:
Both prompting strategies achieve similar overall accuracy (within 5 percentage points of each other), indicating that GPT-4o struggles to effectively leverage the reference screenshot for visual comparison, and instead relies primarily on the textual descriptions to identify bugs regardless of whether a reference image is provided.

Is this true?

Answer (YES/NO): NO